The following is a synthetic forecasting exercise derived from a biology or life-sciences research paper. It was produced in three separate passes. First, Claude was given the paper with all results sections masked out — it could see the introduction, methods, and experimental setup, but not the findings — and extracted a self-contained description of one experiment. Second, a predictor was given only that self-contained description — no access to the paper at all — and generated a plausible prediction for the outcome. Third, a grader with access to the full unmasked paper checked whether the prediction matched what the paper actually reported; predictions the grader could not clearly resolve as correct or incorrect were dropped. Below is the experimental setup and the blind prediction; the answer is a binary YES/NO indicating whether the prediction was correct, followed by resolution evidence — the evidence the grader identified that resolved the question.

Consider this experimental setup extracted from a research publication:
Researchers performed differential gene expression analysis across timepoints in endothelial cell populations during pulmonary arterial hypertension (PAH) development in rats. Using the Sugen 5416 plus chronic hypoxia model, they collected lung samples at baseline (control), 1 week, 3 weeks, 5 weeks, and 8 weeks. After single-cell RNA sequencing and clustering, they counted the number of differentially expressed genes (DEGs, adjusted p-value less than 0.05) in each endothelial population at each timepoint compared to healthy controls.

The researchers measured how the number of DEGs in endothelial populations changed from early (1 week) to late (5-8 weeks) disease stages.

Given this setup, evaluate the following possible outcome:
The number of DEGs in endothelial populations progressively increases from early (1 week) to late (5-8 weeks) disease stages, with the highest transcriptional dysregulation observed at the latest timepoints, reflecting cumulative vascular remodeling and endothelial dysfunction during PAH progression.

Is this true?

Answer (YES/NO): NO